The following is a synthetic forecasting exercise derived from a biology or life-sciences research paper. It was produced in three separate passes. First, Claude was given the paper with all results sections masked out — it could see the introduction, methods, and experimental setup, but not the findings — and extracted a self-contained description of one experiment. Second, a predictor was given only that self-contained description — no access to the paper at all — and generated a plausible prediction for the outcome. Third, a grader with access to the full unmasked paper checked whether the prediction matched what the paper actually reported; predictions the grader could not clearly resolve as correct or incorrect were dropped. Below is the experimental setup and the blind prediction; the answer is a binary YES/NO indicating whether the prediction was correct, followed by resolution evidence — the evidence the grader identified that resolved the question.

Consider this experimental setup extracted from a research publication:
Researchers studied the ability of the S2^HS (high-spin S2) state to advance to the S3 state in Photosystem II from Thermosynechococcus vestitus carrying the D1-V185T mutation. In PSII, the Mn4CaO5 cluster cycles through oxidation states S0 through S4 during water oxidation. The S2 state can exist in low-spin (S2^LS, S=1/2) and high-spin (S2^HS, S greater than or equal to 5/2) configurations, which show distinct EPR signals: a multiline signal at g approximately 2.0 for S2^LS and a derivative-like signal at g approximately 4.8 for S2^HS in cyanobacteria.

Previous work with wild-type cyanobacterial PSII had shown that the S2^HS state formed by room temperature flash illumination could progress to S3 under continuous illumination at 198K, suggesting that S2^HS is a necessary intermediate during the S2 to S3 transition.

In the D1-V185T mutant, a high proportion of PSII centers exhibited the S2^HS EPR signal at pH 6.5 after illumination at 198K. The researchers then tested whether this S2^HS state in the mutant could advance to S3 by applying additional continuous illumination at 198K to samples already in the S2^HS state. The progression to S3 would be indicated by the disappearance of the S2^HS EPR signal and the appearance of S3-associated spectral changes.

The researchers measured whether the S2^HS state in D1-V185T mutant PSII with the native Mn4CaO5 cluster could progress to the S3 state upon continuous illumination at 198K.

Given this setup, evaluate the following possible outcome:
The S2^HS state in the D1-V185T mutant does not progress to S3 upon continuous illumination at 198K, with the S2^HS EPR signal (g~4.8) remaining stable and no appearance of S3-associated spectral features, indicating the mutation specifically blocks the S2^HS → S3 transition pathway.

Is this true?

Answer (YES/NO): YES